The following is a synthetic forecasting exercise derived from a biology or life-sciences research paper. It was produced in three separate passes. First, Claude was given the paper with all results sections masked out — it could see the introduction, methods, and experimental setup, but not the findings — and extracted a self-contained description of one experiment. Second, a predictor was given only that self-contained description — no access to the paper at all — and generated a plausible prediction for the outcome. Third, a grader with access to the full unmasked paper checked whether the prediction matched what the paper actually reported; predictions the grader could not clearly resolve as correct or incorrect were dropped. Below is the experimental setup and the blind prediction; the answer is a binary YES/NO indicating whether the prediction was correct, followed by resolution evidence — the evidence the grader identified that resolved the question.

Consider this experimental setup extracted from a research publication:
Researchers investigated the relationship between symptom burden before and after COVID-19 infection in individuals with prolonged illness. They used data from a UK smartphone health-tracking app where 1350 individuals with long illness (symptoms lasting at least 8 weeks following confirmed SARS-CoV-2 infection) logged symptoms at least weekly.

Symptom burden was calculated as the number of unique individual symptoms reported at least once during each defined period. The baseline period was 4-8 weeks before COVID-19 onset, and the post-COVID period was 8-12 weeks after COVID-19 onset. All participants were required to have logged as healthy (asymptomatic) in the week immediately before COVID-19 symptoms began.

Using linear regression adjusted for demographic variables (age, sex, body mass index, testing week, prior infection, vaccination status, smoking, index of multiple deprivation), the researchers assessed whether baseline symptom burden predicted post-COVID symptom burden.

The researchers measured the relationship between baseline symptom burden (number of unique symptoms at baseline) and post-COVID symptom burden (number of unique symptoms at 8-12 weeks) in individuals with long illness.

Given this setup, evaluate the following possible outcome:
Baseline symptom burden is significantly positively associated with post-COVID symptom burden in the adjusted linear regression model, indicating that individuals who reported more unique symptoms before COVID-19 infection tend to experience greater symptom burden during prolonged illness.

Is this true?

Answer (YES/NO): YES